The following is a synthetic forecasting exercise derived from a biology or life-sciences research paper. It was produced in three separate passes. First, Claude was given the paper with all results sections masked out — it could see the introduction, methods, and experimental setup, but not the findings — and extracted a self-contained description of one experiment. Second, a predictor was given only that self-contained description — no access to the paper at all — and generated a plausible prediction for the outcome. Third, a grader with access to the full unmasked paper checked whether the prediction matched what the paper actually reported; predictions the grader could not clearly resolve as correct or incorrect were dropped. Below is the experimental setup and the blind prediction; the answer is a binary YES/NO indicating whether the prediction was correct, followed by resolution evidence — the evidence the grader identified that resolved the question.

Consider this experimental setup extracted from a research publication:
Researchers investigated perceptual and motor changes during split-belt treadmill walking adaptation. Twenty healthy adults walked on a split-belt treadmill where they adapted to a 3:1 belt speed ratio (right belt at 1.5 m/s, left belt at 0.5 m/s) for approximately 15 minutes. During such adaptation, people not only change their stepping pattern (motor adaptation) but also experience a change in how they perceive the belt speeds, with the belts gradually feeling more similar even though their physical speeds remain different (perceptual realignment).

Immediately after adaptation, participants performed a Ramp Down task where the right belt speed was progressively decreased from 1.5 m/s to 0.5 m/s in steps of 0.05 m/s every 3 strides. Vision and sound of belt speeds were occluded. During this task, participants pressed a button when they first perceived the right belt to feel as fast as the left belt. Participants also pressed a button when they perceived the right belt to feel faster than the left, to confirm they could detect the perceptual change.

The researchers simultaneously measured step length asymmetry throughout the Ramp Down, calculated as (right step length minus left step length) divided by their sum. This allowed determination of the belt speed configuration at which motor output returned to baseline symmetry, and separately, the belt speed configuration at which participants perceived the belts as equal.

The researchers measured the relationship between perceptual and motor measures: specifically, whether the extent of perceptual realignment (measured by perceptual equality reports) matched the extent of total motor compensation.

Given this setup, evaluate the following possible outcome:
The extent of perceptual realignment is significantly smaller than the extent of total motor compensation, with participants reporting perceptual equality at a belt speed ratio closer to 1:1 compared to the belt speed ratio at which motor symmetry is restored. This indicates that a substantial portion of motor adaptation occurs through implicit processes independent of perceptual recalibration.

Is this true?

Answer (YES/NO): YES